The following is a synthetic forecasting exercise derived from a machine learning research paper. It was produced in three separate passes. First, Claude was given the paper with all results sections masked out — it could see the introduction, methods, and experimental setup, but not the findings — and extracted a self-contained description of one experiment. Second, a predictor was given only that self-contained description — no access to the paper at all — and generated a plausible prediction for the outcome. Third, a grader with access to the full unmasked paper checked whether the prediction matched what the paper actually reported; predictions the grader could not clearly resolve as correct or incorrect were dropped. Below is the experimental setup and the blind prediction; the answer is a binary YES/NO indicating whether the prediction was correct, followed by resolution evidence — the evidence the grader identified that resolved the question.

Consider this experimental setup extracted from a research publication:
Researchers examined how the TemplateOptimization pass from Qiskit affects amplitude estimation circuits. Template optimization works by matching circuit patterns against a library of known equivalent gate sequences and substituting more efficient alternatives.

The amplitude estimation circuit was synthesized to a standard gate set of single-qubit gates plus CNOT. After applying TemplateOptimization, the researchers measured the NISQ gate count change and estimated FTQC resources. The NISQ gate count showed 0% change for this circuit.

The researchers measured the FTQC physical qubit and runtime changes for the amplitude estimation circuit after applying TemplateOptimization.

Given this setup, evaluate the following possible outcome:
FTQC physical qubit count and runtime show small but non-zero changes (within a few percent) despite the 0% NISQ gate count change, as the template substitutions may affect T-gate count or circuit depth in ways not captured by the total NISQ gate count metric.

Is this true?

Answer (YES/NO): NO